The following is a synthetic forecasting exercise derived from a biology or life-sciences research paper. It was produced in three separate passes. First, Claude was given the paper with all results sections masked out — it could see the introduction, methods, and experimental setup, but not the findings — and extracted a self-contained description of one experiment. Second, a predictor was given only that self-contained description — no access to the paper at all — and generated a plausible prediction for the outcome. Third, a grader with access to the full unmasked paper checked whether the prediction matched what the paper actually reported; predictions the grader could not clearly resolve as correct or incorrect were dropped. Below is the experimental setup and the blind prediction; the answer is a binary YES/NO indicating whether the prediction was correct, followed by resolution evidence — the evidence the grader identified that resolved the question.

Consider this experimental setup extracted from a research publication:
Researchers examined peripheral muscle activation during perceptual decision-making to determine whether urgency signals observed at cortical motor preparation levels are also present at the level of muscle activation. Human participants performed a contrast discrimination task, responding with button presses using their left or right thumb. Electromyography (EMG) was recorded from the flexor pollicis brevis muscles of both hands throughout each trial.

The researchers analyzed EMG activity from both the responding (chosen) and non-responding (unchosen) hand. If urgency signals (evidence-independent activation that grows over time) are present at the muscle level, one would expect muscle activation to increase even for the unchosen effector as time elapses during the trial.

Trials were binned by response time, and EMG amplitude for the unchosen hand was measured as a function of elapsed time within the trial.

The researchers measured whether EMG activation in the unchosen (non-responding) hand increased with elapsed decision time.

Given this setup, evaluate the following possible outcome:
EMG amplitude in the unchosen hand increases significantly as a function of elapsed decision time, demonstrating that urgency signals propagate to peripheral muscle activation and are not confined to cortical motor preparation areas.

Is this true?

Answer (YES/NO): YES